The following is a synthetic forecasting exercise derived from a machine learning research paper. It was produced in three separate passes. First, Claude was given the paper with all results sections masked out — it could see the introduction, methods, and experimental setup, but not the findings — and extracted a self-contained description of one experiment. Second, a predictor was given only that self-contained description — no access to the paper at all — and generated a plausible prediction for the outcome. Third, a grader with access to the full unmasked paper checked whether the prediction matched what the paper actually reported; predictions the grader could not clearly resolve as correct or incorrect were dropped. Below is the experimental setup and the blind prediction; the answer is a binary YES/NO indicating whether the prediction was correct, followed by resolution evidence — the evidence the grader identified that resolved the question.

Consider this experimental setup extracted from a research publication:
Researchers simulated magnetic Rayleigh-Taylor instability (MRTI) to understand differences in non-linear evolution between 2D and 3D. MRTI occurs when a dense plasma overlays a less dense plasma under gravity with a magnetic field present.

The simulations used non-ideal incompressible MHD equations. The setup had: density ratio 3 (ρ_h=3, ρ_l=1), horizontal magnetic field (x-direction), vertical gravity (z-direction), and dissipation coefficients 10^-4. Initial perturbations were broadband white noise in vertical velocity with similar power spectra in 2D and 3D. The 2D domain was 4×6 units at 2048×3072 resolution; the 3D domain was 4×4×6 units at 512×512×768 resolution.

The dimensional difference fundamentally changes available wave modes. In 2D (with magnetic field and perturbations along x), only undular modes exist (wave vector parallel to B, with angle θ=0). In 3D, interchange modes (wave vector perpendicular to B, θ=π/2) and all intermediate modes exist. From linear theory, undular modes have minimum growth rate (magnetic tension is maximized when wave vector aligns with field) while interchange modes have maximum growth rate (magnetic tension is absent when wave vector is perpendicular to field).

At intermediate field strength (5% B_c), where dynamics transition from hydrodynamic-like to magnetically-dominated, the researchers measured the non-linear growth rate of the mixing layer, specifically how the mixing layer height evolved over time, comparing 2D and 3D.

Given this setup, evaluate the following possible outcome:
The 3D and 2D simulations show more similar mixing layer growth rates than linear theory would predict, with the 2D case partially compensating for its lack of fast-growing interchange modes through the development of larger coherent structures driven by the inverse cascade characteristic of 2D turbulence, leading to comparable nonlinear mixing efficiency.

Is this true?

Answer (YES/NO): NO